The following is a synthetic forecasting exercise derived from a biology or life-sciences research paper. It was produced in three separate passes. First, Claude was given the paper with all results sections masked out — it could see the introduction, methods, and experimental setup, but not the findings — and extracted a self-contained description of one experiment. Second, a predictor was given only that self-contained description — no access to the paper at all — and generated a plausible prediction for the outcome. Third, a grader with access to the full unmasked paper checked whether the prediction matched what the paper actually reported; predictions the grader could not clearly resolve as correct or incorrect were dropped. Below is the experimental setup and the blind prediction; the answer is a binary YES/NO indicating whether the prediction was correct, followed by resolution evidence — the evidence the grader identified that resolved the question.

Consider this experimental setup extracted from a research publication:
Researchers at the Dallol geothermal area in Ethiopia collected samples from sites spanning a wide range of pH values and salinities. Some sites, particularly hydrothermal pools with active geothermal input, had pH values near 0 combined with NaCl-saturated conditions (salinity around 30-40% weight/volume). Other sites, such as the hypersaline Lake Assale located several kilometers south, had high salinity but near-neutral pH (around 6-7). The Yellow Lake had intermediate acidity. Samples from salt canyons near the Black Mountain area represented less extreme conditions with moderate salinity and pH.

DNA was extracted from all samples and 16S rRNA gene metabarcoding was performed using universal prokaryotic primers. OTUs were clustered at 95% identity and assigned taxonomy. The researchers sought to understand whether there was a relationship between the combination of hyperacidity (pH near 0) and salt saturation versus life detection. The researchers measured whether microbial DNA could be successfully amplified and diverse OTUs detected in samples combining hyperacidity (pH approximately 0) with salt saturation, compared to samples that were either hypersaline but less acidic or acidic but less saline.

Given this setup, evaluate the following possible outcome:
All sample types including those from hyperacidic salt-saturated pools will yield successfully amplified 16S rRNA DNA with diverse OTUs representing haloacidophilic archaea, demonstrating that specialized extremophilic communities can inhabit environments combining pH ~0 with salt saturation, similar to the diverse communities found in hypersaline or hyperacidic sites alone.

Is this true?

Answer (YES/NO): NO